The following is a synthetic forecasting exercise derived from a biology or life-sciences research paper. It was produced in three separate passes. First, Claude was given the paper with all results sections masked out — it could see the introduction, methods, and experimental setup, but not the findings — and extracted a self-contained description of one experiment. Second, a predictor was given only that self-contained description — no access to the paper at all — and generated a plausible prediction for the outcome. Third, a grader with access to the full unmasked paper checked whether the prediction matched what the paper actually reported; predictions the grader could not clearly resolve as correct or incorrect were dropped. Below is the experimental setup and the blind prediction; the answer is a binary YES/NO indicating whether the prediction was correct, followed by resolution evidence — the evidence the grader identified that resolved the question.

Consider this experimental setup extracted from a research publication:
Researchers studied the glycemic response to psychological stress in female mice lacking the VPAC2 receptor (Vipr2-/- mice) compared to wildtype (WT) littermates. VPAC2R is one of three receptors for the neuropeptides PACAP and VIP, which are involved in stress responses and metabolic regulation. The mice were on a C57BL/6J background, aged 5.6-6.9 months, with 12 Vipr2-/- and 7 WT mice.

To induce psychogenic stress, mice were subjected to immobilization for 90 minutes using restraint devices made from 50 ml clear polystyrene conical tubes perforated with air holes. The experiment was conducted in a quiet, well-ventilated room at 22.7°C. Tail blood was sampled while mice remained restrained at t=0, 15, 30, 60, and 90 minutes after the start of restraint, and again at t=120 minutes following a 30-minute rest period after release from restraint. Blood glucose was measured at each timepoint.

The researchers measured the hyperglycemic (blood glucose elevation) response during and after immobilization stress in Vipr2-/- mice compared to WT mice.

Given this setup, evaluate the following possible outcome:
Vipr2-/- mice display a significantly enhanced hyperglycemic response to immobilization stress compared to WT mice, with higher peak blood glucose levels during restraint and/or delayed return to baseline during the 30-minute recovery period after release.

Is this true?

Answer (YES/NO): YES